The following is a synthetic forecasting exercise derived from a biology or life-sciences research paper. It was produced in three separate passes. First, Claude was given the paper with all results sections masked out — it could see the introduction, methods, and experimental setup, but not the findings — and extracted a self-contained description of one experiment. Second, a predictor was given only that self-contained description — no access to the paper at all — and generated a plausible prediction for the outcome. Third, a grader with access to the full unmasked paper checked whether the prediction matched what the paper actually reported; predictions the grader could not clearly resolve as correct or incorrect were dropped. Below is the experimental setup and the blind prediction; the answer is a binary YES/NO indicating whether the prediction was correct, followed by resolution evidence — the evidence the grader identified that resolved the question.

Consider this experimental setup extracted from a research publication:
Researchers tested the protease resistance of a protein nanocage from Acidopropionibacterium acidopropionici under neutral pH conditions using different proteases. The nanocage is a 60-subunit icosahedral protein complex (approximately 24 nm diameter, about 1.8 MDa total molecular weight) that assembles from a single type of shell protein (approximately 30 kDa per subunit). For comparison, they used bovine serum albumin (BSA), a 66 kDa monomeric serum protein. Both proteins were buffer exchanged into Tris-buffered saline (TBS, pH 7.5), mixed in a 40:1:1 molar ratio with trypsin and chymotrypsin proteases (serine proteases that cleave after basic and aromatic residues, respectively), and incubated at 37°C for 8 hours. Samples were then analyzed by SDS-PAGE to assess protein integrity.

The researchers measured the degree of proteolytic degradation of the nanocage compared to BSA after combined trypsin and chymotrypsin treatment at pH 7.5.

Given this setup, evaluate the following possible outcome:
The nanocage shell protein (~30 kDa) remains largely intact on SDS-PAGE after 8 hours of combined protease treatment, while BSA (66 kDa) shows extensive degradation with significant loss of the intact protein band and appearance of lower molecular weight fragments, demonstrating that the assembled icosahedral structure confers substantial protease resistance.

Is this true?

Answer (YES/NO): YES